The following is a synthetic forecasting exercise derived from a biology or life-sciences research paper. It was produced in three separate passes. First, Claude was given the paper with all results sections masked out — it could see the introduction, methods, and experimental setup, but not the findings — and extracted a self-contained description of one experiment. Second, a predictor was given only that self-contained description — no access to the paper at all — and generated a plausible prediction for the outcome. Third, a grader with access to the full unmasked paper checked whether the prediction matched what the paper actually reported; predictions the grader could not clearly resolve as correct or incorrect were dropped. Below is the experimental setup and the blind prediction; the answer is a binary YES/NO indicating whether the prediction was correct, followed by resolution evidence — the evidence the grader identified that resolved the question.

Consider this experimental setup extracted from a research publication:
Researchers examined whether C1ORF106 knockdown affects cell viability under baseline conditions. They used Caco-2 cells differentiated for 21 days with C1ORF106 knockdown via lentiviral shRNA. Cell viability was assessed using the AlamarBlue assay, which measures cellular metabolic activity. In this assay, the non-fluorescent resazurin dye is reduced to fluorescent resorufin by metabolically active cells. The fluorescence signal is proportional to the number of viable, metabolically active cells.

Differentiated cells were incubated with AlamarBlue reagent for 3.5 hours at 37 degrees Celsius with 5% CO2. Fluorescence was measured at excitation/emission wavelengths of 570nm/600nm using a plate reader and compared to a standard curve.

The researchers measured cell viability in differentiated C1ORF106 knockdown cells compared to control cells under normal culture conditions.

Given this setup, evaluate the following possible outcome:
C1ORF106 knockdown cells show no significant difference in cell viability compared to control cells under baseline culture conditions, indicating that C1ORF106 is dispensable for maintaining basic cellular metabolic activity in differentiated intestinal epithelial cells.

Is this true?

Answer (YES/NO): NO